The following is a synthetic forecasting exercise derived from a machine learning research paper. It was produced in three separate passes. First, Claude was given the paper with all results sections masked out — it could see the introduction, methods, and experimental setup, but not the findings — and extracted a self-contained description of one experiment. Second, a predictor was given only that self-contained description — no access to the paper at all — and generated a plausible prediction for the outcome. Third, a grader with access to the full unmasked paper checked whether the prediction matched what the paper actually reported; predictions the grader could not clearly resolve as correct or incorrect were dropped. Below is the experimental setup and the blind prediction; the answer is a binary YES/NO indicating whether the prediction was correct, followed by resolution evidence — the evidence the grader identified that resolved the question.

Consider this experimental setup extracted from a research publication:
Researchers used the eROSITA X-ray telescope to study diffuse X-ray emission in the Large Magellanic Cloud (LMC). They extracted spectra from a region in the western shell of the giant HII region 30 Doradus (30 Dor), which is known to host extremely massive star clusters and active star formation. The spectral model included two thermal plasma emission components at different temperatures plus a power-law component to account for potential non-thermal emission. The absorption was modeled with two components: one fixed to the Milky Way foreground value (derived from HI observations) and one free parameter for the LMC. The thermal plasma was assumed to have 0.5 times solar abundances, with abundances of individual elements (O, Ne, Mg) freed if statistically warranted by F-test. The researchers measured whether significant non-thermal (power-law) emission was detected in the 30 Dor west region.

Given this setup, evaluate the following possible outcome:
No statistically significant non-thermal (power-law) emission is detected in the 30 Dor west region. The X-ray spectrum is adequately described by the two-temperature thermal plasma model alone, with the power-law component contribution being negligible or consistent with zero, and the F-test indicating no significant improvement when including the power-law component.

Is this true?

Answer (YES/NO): YES